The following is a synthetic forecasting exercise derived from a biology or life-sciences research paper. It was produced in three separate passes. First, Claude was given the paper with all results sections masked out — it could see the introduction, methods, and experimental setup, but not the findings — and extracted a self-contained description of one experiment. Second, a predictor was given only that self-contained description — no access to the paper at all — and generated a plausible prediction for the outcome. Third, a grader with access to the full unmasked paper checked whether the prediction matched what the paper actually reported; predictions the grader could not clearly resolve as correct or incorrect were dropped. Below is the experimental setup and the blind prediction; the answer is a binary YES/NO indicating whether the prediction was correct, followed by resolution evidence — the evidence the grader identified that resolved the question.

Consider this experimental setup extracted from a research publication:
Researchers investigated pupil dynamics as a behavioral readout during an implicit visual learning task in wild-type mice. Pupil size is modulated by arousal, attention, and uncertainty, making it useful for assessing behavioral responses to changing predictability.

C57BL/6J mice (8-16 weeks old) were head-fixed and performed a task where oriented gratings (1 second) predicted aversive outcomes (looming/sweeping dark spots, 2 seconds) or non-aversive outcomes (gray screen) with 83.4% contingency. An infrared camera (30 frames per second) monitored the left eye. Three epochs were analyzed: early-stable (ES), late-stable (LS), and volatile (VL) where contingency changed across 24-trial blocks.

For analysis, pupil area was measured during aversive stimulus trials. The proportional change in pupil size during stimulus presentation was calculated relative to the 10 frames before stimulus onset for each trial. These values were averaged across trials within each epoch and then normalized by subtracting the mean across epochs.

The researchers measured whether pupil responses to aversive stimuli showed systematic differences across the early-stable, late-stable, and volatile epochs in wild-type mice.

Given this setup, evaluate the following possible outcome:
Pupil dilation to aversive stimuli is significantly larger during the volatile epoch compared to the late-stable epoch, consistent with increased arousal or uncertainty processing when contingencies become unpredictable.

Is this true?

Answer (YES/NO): NO